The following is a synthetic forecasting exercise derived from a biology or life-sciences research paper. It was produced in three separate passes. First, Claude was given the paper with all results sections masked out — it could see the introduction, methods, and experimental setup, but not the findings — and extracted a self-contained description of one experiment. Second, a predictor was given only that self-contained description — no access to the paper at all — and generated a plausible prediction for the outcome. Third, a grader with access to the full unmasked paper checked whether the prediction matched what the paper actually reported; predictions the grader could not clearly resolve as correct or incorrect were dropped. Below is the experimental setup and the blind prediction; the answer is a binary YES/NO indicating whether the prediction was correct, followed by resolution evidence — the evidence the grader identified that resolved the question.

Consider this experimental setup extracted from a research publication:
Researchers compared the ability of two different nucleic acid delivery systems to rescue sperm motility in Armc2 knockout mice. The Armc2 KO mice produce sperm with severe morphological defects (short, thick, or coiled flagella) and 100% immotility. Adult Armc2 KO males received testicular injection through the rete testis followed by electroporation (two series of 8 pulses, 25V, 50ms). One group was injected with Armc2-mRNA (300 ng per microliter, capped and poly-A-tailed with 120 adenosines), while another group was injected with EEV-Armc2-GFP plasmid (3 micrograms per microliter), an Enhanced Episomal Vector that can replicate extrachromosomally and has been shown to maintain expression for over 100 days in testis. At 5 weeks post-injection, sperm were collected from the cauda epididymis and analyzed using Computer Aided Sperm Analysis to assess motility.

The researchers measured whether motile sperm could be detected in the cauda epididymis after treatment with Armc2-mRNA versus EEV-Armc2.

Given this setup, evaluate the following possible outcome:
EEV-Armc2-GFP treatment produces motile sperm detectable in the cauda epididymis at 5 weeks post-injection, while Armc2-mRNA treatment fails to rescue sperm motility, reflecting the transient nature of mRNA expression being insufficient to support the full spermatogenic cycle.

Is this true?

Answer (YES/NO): NO